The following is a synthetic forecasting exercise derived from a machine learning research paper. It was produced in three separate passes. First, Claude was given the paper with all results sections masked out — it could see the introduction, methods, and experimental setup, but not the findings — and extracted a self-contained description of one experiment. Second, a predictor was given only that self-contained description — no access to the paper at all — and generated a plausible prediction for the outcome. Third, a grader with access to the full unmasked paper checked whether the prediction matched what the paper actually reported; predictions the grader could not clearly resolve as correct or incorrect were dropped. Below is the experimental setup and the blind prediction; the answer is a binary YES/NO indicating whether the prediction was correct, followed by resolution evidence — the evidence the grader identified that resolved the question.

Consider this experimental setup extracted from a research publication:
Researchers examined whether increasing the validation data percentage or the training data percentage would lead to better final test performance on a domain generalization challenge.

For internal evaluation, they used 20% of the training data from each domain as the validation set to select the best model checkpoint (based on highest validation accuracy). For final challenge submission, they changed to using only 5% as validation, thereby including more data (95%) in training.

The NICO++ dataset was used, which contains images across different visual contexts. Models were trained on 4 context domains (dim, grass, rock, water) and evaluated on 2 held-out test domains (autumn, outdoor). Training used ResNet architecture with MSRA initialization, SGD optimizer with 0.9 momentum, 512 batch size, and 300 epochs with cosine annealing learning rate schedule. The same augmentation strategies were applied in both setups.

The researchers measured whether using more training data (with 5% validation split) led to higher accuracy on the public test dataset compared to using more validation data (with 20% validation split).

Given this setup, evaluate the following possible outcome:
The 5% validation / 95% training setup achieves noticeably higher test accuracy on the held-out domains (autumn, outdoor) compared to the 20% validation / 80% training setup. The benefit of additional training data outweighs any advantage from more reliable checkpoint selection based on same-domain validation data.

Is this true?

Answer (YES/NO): YES